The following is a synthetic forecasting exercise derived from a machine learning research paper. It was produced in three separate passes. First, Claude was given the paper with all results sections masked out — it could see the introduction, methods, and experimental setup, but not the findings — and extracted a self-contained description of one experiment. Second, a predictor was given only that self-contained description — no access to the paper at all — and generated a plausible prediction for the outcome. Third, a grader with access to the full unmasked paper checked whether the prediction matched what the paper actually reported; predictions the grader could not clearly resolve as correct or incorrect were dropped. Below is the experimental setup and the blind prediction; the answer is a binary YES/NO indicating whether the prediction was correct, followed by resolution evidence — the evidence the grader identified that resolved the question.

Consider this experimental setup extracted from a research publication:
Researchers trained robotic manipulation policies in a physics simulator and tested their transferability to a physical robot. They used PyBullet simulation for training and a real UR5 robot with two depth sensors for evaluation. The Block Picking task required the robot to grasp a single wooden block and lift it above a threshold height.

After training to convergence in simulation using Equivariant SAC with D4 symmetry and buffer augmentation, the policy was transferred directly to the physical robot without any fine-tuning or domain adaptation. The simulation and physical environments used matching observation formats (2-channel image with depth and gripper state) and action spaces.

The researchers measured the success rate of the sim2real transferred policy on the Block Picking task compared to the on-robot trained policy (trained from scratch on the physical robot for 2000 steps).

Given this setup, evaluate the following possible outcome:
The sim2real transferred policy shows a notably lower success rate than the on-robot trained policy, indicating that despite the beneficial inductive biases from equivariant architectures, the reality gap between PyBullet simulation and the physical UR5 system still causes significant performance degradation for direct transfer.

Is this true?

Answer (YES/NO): NO